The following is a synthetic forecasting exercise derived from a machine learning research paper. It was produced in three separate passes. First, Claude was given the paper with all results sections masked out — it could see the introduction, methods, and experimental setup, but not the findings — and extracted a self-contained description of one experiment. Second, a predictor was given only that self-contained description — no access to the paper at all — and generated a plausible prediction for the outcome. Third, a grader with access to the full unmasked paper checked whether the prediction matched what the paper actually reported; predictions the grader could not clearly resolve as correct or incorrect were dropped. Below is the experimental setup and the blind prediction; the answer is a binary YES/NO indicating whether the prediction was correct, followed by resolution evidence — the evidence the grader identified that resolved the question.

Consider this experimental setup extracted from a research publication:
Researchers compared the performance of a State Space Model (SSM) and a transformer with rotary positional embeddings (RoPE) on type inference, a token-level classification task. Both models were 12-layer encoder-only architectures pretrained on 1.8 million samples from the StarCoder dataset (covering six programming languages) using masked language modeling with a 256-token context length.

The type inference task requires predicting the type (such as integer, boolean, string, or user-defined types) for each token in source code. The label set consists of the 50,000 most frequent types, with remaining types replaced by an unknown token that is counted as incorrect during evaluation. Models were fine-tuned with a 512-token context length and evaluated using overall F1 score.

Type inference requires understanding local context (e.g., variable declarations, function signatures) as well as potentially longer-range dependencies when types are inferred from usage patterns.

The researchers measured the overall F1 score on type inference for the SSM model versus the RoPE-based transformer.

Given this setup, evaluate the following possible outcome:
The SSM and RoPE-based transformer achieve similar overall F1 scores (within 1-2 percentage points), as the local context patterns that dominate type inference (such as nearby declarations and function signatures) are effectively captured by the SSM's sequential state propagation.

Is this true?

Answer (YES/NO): NO